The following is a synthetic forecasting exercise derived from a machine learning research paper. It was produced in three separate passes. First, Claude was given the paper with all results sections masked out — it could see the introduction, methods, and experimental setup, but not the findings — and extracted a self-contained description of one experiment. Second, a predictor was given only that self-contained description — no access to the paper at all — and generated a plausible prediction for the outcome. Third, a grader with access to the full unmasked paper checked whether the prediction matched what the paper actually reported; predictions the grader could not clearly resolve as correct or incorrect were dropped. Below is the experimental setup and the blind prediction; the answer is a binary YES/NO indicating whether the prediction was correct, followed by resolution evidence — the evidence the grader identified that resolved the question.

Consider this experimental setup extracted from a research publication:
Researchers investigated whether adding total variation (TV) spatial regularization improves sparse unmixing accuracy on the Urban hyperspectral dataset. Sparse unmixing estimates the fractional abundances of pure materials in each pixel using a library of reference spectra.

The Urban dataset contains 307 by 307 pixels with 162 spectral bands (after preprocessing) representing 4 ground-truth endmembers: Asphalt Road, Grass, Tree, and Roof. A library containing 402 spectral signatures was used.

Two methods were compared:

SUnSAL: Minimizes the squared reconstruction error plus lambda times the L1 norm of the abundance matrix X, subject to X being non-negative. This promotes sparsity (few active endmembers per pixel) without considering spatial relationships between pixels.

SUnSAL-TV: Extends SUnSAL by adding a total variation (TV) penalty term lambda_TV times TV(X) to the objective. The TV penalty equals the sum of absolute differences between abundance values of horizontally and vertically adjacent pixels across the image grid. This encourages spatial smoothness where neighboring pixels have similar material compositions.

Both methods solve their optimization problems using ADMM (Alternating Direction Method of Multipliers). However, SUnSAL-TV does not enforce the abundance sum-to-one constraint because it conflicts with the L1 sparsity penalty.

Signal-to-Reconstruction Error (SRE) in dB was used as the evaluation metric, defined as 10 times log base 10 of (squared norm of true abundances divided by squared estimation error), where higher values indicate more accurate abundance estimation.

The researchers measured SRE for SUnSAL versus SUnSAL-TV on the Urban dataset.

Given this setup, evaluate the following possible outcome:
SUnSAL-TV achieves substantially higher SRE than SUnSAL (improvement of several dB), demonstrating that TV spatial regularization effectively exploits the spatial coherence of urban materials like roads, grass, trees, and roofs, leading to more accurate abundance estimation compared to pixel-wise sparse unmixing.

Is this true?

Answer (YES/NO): NO